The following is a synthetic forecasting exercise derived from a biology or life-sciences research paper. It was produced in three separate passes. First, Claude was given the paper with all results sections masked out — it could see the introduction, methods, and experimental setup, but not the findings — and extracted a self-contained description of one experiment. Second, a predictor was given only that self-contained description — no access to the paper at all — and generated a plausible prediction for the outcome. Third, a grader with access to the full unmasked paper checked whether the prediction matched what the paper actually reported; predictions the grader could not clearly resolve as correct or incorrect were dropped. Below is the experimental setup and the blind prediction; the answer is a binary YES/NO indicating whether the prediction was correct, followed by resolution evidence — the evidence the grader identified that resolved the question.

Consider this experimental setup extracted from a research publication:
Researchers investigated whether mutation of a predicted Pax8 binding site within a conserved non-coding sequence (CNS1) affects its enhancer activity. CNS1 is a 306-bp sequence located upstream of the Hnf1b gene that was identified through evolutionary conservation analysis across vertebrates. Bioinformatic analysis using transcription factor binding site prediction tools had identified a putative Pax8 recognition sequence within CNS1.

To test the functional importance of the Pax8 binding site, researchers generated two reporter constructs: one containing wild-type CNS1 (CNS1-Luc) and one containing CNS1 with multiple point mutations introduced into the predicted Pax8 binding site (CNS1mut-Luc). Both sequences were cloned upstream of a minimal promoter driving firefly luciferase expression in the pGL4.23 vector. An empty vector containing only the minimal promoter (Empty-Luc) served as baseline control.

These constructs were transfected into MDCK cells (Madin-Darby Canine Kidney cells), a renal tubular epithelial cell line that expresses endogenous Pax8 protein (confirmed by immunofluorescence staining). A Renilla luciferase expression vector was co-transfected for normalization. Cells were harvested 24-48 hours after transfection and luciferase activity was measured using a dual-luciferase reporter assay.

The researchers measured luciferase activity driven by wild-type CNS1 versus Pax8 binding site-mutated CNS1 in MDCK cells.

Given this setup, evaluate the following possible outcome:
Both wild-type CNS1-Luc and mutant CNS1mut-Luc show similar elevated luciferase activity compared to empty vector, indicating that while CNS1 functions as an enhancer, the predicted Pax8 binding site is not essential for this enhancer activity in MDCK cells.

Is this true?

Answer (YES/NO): NO